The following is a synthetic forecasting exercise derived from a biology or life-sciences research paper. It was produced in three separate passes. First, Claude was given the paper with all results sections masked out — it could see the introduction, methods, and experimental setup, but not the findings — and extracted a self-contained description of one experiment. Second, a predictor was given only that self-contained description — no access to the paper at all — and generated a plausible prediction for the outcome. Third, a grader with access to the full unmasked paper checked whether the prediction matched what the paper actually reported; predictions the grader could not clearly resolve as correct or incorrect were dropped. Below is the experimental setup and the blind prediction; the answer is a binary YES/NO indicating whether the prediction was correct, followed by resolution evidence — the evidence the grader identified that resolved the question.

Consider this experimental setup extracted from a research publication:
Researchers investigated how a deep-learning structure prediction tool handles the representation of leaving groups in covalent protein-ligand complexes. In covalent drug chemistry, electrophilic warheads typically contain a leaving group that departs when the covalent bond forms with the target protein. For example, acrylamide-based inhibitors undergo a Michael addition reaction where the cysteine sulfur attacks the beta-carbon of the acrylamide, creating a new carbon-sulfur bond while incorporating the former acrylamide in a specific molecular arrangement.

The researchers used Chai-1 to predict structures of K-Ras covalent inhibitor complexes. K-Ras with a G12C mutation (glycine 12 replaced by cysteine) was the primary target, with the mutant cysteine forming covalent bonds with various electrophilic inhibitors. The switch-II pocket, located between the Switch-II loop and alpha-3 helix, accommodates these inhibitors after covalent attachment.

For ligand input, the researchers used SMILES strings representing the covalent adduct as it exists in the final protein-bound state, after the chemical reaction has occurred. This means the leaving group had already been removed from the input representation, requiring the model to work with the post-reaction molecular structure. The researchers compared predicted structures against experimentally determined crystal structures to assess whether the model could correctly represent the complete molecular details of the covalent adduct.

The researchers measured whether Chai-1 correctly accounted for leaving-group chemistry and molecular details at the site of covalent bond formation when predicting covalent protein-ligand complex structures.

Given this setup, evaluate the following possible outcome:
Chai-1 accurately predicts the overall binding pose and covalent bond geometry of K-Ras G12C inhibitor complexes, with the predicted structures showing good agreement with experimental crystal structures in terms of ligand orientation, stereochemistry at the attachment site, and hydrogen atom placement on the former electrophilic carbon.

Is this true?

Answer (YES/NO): NO